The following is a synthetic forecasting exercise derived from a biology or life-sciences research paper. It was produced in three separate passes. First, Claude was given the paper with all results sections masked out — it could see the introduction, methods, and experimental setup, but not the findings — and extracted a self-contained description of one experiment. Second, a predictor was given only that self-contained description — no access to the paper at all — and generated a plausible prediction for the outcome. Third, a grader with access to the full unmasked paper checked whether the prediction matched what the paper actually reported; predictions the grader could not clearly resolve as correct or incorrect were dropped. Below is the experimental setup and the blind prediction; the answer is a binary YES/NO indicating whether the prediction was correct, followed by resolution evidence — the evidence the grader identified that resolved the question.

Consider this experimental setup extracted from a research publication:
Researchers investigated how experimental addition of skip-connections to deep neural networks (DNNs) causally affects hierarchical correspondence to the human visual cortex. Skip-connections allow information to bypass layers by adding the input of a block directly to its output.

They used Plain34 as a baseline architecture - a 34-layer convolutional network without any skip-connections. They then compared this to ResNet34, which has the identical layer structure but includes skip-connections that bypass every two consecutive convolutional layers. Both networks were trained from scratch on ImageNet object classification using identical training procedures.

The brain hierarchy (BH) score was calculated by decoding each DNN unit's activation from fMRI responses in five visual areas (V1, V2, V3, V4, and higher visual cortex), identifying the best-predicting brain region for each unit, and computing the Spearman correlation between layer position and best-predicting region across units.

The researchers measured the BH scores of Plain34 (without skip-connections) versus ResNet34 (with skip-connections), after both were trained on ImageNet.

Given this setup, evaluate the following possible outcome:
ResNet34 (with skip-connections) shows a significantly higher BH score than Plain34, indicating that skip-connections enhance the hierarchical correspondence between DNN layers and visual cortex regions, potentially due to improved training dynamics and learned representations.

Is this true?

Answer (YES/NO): NO